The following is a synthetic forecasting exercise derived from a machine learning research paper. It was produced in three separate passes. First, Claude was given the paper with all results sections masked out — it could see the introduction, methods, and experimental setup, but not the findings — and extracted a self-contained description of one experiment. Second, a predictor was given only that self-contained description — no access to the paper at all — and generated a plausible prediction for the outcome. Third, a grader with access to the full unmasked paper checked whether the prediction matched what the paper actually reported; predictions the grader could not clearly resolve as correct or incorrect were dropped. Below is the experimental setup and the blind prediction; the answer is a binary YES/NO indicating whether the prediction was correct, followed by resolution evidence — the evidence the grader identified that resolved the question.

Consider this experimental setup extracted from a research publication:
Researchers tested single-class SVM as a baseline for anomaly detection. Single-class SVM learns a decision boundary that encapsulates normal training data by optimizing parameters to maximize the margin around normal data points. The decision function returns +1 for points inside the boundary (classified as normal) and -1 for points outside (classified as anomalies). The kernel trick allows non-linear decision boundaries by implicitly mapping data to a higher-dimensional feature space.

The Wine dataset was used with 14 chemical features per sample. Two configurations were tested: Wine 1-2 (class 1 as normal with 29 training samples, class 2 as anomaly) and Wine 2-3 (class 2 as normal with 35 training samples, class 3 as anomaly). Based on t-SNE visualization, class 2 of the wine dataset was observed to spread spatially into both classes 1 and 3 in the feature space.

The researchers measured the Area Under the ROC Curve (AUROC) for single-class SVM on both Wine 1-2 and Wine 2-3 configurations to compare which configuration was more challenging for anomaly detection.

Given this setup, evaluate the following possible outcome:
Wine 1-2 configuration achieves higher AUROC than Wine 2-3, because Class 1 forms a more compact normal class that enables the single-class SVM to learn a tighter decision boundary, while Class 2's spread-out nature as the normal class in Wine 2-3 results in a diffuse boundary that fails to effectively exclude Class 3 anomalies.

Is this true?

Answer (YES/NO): YES